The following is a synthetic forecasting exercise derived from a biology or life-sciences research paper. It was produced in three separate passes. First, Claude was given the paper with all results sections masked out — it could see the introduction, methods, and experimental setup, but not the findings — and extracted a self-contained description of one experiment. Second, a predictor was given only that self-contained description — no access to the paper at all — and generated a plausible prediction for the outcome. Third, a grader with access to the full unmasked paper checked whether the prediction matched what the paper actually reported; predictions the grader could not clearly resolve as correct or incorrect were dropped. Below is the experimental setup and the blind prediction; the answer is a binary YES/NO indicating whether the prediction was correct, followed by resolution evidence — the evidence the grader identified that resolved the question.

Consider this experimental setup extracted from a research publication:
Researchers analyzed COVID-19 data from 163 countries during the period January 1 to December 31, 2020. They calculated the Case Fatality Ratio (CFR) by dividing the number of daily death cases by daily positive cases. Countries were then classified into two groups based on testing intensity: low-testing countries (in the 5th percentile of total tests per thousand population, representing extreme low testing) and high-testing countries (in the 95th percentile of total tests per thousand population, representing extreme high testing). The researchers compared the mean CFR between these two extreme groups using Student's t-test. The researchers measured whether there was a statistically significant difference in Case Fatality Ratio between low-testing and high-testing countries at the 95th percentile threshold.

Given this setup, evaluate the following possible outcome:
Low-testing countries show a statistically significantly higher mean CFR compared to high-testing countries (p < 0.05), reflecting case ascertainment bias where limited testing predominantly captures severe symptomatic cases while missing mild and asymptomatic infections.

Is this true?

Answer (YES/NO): YES